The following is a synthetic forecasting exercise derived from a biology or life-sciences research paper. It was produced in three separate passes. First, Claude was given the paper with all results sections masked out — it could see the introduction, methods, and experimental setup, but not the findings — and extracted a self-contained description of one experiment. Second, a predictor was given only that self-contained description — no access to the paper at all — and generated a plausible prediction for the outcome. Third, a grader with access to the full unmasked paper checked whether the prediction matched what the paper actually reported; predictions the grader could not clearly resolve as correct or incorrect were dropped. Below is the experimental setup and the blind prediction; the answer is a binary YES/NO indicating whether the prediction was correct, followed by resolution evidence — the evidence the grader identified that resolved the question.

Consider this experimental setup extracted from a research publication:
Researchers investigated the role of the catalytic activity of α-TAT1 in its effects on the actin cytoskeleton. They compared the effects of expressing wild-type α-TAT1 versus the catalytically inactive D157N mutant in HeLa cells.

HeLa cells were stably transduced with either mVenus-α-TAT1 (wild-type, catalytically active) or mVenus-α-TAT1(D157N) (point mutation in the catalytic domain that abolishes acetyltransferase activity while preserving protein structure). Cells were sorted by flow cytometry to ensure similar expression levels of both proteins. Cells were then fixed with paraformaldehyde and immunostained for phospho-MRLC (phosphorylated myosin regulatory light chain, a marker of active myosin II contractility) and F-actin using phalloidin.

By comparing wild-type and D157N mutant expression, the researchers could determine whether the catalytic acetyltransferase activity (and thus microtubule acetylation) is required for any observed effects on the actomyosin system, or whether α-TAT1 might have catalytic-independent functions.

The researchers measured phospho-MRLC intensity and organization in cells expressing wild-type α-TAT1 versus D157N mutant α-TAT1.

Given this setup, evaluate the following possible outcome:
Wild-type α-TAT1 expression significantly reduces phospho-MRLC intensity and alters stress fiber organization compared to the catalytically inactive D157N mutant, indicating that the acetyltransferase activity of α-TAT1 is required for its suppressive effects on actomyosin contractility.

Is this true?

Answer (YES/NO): NO